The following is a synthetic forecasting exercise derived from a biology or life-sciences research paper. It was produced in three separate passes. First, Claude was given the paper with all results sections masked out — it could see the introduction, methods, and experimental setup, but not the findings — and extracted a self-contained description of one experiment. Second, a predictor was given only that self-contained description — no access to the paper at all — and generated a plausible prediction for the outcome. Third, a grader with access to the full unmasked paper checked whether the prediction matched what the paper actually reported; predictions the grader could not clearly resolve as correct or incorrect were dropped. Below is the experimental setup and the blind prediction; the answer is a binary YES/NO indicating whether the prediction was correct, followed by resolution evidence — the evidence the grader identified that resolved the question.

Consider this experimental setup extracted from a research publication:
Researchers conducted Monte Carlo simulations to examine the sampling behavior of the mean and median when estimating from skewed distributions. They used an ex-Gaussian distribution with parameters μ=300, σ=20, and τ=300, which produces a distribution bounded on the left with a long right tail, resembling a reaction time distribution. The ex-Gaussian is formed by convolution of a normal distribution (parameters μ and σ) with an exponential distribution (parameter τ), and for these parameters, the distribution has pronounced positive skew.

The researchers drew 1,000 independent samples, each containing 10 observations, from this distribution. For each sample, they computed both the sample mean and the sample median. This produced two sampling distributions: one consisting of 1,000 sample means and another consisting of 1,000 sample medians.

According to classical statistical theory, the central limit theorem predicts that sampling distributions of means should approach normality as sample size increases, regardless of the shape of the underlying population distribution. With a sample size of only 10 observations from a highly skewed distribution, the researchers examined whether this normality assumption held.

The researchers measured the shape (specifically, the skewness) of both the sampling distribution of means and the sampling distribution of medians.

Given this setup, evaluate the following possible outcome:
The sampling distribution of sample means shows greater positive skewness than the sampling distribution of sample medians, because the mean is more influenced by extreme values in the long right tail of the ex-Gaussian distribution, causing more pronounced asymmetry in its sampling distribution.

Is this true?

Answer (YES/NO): NO